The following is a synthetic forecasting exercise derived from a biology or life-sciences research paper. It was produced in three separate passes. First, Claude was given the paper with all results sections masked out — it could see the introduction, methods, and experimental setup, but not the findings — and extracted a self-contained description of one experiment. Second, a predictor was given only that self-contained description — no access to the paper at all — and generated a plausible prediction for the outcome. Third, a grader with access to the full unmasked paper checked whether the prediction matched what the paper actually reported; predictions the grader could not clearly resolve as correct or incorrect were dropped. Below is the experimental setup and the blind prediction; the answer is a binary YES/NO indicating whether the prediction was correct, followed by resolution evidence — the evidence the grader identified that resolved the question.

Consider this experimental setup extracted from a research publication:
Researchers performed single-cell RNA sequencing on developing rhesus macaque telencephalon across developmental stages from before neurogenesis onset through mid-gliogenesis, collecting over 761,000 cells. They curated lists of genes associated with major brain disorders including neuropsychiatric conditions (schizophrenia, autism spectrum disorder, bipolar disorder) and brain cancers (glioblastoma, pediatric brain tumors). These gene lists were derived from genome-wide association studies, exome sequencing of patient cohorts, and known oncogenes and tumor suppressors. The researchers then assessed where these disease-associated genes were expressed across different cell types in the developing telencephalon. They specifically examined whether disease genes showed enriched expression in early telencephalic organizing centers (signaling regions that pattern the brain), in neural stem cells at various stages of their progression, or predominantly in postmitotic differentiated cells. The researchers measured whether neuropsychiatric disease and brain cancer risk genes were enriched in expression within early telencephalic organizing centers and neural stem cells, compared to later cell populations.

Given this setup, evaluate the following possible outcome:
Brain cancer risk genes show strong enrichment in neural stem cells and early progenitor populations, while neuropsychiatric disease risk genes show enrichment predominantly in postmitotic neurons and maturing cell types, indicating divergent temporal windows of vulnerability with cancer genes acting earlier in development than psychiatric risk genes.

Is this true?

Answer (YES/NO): NO